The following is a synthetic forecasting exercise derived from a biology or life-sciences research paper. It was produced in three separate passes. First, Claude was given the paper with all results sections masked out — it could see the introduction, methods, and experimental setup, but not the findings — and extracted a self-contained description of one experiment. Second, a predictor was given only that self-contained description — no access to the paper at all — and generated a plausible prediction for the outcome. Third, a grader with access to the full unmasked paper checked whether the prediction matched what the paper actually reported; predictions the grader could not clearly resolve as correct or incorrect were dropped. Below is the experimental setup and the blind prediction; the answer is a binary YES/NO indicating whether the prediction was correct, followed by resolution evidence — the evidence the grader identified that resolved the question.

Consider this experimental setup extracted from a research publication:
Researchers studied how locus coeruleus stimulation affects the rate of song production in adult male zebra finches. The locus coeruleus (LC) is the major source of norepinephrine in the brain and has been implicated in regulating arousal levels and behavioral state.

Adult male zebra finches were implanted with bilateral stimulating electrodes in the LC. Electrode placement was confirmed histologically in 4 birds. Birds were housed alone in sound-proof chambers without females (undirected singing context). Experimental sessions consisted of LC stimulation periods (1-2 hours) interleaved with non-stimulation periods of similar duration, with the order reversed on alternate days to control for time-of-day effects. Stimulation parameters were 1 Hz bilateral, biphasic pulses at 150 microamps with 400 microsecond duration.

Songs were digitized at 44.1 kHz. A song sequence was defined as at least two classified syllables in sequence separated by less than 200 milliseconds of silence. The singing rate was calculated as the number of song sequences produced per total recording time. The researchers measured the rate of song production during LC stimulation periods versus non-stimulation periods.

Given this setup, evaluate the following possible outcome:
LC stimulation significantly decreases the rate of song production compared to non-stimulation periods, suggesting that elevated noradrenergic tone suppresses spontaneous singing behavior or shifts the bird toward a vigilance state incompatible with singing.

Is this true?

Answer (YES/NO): NO